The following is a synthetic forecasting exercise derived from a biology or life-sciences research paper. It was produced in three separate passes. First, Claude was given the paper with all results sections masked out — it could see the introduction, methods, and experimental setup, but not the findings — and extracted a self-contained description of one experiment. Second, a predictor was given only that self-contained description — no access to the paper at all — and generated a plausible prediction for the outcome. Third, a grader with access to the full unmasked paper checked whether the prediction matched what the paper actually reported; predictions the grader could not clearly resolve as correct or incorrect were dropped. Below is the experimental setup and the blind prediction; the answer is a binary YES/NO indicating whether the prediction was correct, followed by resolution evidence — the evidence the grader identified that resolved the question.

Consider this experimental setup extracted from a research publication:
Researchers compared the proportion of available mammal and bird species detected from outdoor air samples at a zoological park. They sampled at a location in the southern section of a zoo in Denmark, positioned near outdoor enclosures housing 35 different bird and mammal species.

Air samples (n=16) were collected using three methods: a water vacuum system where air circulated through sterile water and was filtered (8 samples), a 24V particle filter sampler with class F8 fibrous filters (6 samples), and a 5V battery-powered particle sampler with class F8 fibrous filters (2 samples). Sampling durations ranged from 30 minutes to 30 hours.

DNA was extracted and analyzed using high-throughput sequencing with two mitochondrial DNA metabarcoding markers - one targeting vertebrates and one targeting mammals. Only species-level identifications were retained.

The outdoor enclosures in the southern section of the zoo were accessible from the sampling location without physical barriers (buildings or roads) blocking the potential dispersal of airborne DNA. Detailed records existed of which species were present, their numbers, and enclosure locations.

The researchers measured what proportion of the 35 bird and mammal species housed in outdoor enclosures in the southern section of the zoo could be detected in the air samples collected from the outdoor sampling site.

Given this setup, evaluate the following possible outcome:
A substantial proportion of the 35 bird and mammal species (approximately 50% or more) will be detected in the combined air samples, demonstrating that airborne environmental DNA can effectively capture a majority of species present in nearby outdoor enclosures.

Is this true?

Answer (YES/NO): YES